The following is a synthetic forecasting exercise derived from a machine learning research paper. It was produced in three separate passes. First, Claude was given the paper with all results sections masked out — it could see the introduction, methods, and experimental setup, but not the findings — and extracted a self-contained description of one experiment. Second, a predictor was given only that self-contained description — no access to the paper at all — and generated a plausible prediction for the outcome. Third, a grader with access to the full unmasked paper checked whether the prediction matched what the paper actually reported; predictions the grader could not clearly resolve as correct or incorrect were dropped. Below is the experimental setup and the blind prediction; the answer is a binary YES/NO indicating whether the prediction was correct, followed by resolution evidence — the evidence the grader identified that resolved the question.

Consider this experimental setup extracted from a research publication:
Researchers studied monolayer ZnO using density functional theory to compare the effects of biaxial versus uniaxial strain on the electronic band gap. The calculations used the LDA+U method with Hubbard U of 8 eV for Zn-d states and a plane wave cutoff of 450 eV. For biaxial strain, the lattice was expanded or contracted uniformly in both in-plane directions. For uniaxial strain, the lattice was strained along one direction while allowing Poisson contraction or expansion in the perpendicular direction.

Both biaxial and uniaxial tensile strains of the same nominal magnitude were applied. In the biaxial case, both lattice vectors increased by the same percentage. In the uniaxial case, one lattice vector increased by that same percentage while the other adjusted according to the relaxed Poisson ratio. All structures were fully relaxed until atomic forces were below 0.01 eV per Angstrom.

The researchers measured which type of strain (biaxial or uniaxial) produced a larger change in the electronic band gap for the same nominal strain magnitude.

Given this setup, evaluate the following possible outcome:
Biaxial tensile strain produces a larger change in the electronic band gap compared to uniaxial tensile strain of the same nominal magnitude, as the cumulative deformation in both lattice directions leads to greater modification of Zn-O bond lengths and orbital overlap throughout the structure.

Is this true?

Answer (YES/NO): NO